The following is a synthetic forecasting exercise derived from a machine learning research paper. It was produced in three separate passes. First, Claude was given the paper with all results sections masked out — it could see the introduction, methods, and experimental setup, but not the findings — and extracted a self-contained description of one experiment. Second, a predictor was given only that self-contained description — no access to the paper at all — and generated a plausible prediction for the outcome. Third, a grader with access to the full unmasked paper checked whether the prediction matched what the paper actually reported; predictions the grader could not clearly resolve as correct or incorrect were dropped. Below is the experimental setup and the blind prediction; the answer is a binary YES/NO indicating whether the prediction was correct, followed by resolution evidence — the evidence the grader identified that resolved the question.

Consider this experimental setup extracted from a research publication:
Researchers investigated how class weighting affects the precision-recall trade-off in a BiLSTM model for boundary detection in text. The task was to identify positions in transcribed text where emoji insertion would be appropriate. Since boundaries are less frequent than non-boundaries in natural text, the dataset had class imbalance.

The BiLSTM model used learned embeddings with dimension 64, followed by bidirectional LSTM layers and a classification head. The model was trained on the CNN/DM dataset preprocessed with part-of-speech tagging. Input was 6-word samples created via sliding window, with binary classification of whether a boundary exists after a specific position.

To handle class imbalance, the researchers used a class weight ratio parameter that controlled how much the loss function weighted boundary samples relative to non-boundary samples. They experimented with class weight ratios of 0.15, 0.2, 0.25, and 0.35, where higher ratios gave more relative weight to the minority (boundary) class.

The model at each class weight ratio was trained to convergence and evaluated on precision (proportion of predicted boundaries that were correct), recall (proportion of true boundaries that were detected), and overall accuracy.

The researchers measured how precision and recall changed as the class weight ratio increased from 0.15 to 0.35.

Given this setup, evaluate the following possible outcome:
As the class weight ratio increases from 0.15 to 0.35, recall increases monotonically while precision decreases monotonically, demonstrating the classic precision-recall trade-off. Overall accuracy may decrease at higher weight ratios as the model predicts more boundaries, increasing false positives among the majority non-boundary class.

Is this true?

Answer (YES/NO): NO